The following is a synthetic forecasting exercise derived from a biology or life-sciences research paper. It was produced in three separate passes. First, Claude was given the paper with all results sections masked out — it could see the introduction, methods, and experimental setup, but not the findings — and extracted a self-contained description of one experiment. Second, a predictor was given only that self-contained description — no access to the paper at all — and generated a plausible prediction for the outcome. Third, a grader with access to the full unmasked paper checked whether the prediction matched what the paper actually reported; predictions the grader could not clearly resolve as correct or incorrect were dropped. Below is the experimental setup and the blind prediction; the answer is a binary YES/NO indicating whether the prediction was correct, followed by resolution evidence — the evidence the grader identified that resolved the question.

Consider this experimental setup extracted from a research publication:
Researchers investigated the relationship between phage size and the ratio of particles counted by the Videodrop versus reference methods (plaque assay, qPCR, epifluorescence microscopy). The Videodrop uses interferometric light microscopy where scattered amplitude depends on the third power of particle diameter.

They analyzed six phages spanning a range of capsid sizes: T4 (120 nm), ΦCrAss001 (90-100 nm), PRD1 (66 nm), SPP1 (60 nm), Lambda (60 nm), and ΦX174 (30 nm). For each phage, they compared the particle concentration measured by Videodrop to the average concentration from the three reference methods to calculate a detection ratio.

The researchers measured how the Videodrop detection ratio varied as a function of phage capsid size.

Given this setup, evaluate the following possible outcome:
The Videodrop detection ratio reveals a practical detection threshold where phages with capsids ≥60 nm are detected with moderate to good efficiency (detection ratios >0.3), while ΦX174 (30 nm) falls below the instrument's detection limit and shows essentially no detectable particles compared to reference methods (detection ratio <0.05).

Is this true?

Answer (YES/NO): NO